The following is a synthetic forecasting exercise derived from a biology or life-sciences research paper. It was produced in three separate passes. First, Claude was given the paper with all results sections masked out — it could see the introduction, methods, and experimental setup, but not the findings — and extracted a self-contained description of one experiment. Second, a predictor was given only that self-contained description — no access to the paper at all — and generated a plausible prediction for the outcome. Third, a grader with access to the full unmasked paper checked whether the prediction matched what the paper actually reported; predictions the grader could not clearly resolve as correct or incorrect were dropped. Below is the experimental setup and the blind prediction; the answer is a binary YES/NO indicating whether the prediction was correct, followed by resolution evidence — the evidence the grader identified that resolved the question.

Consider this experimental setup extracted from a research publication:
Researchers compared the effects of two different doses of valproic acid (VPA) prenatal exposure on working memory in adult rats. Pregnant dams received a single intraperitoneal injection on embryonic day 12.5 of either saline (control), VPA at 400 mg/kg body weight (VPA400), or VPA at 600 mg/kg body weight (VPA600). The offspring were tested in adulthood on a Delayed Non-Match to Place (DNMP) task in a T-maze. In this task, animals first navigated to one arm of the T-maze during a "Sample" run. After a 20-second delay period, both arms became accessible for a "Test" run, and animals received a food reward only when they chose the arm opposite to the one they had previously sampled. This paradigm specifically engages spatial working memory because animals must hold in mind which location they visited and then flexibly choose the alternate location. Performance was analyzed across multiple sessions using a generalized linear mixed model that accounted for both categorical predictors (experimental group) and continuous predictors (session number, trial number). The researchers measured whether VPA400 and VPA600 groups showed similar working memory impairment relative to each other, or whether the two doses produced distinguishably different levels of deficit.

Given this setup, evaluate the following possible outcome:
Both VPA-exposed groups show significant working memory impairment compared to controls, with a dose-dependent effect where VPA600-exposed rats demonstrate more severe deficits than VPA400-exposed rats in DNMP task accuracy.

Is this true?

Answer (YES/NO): NO